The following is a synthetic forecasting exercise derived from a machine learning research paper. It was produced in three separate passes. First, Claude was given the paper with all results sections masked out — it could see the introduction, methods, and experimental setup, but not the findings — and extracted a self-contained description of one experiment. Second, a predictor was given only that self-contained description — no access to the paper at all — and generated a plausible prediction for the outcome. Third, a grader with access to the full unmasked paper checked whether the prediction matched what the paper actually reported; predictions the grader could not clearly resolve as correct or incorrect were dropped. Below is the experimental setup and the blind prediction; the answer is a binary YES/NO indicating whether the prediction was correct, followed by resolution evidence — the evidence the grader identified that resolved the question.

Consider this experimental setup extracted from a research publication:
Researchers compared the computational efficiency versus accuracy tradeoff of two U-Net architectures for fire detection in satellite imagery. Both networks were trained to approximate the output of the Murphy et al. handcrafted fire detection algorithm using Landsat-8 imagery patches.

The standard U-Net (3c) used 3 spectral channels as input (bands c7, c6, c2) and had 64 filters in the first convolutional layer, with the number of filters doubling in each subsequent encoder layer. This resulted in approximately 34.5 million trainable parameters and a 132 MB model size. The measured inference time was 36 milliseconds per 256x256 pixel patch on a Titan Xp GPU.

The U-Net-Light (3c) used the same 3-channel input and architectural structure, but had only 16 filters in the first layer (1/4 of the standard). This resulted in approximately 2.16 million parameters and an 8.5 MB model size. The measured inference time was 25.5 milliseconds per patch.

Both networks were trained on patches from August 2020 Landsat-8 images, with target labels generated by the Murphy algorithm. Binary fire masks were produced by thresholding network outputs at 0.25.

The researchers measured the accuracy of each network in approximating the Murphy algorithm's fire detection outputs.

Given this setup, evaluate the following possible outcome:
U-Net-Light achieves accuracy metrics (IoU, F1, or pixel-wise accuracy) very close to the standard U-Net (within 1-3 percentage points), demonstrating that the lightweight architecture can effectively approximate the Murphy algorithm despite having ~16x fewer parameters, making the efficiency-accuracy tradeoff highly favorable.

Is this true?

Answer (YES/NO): YES